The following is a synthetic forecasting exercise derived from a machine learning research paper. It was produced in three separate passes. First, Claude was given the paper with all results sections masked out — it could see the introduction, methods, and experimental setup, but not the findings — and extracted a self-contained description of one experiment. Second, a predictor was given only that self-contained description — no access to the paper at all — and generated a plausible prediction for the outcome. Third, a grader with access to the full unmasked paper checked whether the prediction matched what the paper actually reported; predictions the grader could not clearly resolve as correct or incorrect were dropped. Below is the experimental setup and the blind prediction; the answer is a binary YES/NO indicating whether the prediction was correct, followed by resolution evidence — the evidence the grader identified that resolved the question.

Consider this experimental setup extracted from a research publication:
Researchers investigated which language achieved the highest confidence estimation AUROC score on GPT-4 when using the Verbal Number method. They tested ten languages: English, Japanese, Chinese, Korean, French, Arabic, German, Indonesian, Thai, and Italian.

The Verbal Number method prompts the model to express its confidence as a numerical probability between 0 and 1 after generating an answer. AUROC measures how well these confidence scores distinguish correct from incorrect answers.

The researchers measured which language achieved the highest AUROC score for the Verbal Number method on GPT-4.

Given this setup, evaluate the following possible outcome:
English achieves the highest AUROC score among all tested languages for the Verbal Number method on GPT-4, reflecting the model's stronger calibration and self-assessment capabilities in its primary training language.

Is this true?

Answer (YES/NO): NO